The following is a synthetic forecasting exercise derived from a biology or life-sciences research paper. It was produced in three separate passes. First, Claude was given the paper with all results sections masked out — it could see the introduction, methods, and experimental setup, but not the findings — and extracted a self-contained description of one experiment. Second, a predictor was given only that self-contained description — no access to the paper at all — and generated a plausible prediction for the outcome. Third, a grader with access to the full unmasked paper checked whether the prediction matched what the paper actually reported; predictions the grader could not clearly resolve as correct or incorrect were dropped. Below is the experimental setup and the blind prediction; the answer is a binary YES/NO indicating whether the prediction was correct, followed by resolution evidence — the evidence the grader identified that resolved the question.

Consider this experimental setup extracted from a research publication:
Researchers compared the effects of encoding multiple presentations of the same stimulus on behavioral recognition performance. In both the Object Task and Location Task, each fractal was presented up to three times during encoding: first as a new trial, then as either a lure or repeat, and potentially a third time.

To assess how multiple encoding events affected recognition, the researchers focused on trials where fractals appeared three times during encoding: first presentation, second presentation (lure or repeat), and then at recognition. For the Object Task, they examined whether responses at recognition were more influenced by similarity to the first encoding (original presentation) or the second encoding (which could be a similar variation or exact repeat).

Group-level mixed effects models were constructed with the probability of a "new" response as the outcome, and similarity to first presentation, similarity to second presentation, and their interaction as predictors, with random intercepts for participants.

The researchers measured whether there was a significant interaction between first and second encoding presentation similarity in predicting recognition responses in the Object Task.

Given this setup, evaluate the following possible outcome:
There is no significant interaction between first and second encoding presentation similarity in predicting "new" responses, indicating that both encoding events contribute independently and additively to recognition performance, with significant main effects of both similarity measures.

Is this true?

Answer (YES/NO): NO